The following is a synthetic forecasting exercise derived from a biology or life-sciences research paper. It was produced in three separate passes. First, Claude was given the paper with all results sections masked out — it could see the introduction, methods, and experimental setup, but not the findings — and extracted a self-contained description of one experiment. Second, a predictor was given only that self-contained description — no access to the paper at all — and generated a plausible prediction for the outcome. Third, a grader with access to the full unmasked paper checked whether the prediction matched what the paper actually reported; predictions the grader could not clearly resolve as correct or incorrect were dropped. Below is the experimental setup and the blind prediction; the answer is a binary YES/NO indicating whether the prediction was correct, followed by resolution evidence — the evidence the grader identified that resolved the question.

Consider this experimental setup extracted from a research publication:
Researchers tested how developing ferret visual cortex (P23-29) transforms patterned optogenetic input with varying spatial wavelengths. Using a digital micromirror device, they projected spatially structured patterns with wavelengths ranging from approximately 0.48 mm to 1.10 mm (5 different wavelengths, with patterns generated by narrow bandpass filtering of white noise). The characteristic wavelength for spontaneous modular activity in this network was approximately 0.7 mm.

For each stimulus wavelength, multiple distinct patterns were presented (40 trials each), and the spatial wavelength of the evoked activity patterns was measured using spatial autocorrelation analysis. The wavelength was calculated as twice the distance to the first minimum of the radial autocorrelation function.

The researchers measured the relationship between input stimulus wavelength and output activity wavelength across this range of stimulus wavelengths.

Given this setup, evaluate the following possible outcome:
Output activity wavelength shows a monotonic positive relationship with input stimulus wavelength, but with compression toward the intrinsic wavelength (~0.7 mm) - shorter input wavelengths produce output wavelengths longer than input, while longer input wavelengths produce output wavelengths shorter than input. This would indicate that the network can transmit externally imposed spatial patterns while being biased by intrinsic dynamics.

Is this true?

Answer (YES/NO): NO